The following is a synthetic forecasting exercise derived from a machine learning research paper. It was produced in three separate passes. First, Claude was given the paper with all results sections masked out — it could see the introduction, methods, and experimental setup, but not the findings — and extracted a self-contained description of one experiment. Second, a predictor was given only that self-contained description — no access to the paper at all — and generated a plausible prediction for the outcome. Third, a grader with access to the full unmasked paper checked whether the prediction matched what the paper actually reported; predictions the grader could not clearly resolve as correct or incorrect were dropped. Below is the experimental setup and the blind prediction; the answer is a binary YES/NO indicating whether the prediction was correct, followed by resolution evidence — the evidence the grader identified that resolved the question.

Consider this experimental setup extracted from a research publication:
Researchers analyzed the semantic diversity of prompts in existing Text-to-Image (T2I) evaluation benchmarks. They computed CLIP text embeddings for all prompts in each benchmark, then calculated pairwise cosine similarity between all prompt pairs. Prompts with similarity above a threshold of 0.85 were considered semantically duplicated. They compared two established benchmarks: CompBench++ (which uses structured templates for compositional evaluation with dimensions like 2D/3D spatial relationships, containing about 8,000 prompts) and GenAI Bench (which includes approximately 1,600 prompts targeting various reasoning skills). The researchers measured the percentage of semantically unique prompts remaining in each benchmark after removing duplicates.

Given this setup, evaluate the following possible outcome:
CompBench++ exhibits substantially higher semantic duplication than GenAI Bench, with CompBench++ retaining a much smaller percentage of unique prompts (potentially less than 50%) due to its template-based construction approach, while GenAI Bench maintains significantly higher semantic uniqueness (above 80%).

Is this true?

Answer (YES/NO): NO